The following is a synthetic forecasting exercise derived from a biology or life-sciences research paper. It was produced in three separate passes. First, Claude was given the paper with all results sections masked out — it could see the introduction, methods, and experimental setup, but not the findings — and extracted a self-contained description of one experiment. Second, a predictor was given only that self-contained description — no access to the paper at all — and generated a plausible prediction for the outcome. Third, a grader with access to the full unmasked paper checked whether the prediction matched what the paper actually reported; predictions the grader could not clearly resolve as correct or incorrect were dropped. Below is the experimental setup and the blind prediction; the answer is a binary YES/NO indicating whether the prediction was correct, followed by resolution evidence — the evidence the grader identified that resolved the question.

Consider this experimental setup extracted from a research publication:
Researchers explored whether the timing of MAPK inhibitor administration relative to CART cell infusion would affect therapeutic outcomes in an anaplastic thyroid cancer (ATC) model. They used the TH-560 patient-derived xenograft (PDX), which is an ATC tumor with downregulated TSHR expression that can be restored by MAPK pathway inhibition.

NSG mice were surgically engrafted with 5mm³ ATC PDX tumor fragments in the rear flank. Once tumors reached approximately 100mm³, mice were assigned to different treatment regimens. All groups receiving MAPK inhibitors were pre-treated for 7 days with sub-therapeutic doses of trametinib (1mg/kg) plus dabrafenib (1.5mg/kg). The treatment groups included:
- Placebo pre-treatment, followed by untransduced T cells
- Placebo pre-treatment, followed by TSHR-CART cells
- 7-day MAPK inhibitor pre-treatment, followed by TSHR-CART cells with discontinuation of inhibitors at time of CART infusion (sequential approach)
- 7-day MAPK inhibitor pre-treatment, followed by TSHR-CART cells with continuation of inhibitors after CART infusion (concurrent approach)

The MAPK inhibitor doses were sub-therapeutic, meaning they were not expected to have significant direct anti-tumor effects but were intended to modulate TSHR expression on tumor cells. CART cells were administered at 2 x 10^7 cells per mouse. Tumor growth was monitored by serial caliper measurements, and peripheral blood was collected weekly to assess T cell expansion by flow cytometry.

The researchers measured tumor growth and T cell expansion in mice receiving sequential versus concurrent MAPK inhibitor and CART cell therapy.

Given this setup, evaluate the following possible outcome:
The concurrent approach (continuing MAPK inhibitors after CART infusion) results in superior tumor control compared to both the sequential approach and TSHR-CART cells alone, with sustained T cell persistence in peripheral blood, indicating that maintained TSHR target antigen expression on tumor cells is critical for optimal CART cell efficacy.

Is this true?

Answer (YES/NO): NO